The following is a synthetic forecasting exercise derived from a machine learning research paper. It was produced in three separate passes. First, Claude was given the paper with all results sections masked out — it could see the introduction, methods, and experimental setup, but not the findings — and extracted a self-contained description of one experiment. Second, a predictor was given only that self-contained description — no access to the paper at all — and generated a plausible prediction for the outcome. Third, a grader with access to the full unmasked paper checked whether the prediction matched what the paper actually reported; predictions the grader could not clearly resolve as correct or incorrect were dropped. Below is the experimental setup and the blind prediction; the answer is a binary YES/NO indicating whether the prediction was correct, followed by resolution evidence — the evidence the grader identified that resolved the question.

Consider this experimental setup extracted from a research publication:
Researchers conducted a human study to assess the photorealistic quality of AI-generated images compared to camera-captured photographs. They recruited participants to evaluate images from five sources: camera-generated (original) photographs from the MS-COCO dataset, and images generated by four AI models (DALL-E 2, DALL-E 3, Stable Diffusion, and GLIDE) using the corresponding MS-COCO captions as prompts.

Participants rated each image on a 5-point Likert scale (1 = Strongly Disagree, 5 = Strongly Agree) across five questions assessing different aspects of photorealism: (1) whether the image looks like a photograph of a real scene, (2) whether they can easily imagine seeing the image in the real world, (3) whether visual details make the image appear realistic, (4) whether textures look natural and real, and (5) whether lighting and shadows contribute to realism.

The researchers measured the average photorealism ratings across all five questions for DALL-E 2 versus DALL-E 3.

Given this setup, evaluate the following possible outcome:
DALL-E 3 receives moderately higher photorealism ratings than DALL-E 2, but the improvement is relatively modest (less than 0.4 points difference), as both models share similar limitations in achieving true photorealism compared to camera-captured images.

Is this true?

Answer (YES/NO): NO